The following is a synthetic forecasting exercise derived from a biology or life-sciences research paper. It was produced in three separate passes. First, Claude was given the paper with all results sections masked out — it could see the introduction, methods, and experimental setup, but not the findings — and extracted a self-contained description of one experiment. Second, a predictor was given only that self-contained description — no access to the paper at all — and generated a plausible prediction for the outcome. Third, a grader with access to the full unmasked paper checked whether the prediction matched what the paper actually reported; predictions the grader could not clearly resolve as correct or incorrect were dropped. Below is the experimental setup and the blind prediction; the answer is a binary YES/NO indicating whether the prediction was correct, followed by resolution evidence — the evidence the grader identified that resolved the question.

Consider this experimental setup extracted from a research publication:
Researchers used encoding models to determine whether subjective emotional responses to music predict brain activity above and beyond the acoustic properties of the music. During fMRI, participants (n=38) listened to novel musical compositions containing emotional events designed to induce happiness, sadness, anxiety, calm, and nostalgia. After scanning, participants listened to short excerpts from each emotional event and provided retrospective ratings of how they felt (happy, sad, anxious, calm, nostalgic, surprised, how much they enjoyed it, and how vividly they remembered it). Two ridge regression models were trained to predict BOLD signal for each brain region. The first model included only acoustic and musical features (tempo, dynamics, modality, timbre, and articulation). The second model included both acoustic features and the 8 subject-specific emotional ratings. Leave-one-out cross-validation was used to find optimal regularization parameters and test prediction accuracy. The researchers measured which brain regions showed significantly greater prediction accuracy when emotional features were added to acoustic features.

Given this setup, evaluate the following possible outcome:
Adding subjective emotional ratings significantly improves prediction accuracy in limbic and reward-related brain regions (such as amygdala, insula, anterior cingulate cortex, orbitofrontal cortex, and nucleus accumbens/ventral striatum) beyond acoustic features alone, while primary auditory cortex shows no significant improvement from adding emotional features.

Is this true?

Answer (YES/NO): NO